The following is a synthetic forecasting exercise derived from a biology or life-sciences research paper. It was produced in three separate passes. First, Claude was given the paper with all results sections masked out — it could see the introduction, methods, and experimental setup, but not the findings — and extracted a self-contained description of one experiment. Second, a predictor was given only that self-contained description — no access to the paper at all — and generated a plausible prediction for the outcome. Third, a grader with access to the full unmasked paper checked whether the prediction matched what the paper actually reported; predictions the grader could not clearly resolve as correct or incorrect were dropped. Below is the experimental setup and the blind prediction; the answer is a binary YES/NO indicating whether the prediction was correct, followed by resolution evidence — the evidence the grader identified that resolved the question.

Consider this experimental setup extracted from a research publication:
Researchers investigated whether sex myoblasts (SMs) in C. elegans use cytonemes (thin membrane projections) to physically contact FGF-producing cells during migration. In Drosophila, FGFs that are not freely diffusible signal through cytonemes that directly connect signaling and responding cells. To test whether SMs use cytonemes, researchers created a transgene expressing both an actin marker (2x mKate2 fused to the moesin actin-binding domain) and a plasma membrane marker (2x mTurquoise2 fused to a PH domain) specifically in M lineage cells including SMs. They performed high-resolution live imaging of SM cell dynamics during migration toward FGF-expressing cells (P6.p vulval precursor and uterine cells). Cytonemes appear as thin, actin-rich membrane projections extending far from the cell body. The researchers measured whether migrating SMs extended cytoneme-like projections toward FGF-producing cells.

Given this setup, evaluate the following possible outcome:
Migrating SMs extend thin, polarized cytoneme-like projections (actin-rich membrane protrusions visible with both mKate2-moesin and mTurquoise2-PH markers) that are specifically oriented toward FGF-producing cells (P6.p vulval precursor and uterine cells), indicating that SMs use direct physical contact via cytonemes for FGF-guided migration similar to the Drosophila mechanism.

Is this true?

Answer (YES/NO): NO